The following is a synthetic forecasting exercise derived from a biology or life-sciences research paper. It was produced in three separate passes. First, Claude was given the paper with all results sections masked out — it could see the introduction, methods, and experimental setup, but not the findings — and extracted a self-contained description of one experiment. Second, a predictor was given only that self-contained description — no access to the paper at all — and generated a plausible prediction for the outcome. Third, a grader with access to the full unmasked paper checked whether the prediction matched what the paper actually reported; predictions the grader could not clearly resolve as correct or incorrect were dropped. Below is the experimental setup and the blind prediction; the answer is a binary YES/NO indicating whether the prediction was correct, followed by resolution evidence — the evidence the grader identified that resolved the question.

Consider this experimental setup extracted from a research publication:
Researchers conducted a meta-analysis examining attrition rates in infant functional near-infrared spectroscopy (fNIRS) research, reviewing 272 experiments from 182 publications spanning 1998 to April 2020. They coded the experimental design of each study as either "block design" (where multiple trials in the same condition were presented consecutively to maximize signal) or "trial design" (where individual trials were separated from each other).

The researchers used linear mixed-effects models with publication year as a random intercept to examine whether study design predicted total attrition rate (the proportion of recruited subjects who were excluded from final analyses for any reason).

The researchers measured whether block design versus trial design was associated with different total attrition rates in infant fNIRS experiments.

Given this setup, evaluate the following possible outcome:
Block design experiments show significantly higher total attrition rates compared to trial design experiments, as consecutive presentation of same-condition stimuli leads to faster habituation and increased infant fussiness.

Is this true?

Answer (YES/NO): NO